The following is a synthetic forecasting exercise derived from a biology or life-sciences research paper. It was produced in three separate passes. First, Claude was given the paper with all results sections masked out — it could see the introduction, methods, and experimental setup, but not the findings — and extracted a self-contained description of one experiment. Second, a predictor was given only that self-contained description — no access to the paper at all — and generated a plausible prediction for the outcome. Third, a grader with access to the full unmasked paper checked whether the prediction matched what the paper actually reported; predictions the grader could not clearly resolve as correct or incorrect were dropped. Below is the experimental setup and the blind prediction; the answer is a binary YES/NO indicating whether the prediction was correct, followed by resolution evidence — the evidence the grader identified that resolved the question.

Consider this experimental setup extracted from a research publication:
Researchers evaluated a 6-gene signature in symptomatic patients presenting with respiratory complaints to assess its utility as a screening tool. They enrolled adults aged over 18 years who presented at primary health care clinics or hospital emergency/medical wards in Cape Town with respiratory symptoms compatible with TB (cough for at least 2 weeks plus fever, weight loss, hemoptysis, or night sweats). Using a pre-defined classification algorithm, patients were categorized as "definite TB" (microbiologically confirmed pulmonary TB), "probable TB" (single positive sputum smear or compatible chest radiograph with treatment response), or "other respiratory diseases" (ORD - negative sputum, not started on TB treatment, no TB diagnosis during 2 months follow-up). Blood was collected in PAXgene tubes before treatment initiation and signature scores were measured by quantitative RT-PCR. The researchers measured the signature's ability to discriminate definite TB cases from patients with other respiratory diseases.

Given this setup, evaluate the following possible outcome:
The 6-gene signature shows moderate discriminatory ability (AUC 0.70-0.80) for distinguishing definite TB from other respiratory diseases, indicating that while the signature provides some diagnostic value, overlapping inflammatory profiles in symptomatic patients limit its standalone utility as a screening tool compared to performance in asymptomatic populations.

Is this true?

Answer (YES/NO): NO